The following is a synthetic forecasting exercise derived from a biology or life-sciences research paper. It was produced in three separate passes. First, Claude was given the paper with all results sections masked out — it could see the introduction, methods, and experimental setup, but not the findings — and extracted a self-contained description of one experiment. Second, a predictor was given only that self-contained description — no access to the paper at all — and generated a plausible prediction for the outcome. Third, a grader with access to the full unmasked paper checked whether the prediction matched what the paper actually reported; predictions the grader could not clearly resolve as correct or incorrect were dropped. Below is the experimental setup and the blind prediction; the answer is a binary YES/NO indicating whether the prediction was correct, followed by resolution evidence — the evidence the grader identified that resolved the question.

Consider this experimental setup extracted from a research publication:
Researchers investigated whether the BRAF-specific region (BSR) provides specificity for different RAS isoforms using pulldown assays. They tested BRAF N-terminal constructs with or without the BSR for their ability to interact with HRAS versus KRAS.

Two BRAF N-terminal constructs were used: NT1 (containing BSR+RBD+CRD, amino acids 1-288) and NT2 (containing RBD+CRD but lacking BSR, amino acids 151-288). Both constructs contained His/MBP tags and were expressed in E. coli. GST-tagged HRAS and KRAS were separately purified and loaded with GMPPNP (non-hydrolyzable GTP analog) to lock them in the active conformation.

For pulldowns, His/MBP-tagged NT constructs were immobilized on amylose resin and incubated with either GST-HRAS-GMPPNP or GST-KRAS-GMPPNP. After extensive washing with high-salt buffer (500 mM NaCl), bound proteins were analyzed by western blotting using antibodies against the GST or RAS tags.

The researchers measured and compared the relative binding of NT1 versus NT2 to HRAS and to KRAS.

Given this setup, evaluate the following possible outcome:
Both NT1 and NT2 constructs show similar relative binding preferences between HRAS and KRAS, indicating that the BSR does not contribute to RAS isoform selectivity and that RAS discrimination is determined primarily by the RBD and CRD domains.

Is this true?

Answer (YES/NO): NO